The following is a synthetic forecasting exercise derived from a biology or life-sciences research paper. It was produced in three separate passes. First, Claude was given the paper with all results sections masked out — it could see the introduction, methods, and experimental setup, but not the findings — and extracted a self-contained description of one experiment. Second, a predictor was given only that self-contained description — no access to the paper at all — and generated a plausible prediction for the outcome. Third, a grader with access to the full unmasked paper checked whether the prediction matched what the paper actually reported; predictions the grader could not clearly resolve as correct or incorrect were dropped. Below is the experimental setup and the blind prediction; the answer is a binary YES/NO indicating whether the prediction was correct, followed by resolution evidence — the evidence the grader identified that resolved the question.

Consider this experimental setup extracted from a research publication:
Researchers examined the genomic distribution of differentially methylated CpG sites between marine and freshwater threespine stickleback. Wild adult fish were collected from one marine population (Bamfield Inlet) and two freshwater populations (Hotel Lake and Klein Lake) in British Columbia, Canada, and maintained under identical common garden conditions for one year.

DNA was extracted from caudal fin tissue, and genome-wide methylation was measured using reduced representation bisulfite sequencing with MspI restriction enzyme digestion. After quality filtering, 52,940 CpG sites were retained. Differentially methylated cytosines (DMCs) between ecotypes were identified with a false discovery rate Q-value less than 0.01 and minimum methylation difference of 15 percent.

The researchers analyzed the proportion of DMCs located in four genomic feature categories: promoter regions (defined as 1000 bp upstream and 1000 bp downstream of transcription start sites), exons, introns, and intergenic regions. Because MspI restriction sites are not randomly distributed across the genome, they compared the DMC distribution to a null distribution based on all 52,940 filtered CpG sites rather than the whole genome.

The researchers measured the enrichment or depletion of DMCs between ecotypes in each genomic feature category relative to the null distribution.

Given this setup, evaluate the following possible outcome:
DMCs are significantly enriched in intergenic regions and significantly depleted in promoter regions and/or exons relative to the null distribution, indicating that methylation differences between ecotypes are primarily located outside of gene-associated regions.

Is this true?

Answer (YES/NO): NO